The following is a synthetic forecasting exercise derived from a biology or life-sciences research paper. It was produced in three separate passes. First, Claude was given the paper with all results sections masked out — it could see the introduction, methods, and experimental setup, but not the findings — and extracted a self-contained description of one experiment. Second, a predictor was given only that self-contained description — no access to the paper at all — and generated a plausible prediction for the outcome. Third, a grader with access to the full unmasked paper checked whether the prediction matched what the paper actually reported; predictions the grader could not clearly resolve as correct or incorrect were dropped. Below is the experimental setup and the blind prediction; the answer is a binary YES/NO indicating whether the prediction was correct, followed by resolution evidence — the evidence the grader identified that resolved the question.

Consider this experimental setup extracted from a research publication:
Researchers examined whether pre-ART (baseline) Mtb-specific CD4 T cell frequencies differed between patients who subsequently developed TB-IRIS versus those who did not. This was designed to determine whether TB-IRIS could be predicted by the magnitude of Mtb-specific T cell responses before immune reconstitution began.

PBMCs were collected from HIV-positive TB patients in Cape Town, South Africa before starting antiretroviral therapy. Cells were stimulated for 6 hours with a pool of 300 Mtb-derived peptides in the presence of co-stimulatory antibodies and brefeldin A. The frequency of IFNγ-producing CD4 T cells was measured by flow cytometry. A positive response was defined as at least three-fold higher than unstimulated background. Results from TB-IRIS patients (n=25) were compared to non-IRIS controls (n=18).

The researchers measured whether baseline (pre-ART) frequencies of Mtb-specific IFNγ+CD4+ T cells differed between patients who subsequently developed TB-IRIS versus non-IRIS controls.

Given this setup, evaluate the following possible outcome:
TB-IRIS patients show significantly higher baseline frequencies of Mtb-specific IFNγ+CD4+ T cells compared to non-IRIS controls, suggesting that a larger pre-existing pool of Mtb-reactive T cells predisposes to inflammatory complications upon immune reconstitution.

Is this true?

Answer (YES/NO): NO